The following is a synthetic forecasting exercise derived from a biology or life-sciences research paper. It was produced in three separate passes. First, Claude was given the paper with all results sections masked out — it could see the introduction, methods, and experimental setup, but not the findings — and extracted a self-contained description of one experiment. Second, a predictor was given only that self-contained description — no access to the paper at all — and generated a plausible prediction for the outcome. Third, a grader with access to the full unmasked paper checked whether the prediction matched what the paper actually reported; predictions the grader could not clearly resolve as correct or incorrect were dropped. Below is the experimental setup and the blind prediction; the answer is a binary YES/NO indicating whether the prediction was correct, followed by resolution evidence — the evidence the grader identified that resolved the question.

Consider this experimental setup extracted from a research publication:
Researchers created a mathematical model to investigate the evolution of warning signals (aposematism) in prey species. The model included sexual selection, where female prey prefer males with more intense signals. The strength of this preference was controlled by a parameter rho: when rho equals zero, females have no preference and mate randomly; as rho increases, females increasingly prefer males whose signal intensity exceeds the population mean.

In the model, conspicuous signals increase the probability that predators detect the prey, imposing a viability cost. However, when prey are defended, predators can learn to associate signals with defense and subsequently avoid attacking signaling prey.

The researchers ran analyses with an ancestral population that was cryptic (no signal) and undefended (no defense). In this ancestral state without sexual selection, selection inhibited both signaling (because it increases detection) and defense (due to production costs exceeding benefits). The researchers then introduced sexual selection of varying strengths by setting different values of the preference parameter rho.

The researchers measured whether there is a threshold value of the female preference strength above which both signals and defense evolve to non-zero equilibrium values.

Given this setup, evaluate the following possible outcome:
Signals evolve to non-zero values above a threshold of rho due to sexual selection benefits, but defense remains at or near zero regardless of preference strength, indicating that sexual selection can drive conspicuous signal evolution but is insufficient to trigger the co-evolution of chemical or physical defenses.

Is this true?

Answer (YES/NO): NO